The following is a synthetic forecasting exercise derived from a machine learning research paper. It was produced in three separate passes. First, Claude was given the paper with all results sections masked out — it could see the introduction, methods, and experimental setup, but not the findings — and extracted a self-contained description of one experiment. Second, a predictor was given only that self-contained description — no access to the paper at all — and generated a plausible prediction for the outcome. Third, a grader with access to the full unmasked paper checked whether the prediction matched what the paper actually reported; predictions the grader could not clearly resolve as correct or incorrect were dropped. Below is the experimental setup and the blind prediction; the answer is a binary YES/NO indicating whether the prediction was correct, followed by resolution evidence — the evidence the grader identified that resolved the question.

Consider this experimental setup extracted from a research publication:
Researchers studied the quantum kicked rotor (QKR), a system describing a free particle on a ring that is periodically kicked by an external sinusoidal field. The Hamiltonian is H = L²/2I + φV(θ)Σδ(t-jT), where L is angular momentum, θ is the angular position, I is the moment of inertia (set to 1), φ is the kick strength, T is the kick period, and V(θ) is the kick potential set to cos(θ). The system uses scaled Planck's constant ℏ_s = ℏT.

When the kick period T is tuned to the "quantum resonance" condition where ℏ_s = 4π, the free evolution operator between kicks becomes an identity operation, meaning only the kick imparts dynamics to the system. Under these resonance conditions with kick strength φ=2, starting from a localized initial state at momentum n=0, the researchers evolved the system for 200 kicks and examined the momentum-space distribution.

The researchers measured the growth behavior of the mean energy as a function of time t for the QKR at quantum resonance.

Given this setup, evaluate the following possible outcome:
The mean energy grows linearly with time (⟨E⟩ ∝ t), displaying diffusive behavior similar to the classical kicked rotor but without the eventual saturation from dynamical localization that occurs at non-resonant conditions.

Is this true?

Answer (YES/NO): NO